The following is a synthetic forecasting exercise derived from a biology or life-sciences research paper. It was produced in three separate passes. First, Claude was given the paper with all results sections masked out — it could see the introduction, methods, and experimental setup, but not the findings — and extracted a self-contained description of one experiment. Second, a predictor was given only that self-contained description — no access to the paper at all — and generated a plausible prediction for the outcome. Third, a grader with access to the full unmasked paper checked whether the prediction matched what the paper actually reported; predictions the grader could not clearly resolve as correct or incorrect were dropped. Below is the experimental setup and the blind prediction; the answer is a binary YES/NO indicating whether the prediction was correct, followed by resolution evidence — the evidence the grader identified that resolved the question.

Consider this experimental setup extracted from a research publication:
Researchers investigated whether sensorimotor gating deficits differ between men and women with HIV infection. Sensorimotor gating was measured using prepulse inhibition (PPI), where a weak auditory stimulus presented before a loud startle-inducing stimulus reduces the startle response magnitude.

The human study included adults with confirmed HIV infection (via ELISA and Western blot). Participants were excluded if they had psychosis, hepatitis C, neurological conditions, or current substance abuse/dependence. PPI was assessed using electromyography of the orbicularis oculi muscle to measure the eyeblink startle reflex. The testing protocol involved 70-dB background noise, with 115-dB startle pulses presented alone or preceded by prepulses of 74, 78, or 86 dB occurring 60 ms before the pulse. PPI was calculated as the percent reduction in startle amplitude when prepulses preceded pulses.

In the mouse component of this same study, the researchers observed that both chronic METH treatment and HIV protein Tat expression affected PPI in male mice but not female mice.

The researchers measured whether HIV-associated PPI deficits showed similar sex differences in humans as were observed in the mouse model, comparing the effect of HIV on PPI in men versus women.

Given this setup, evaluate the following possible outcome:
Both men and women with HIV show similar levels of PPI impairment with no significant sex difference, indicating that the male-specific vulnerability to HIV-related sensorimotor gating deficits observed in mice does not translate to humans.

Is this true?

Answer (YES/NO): YES